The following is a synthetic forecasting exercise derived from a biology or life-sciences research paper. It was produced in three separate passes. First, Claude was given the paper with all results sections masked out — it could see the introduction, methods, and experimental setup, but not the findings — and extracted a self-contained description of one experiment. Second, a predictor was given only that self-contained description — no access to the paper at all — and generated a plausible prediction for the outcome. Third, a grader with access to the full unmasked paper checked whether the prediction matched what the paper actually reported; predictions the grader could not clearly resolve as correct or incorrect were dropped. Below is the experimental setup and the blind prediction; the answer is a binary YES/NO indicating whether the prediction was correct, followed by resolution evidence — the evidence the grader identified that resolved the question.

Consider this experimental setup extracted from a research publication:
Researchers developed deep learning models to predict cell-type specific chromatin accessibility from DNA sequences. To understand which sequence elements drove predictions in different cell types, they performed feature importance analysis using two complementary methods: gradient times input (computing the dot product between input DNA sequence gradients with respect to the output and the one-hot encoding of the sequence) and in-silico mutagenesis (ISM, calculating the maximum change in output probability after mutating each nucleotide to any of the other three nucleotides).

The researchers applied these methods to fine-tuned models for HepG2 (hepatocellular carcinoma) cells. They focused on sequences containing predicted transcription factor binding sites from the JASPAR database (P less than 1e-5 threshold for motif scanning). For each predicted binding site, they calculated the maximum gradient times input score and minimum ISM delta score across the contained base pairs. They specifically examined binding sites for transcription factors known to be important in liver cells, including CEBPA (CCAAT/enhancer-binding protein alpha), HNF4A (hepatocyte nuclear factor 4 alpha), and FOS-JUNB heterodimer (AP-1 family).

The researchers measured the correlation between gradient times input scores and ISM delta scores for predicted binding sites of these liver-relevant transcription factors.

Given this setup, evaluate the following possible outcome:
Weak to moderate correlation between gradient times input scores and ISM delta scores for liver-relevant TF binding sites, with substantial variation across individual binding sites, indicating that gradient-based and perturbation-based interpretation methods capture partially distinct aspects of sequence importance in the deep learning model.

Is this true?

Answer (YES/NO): NO